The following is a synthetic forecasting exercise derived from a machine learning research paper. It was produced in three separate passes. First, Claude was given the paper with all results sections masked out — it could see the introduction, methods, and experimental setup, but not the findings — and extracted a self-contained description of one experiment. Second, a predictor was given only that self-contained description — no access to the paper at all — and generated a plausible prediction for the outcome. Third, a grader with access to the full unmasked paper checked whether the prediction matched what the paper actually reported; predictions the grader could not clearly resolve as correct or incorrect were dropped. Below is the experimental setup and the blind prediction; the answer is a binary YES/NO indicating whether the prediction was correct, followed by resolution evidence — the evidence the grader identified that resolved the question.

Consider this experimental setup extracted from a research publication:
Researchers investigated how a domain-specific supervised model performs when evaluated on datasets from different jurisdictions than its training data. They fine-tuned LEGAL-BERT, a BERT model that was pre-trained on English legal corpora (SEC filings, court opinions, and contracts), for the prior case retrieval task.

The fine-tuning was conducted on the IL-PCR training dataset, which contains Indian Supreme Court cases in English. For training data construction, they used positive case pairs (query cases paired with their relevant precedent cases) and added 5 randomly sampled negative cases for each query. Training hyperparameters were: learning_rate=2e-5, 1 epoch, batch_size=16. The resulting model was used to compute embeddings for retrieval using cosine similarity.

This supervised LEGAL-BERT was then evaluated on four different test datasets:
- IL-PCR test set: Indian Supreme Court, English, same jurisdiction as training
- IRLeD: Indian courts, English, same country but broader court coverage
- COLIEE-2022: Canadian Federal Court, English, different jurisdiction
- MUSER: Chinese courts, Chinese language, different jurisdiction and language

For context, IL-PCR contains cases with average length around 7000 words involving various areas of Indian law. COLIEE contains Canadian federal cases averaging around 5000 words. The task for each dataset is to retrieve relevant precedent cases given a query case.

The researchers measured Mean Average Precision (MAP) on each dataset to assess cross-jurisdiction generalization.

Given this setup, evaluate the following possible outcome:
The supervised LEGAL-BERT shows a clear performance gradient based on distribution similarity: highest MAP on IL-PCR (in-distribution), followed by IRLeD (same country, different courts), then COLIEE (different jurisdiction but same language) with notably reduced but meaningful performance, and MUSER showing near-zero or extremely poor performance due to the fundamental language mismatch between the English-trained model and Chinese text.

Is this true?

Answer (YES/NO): NO